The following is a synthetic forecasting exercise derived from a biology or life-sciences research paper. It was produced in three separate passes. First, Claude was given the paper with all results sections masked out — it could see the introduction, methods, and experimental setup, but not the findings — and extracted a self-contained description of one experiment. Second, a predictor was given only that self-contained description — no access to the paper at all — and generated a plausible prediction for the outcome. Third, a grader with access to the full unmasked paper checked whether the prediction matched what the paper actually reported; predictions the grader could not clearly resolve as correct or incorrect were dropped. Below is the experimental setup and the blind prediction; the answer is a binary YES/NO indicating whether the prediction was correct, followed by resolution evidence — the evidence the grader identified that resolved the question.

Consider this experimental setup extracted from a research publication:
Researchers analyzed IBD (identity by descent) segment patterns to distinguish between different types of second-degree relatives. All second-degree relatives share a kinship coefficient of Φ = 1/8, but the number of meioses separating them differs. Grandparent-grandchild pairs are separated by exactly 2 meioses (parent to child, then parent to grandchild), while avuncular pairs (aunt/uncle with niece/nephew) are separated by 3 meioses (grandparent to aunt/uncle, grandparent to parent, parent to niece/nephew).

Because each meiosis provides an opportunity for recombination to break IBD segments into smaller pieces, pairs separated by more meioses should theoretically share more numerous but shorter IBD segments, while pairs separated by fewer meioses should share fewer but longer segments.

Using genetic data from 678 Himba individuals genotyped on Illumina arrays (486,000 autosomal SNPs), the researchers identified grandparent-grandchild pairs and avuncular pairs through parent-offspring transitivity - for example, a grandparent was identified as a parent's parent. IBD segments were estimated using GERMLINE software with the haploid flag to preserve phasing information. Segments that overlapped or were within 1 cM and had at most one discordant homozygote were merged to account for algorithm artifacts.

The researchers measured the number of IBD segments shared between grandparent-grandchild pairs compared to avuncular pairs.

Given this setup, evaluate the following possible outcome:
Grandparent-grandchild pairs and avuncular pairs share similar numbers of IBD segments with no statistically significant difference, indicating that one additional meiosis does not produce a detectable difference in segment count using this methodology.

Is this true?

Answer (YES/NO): NO